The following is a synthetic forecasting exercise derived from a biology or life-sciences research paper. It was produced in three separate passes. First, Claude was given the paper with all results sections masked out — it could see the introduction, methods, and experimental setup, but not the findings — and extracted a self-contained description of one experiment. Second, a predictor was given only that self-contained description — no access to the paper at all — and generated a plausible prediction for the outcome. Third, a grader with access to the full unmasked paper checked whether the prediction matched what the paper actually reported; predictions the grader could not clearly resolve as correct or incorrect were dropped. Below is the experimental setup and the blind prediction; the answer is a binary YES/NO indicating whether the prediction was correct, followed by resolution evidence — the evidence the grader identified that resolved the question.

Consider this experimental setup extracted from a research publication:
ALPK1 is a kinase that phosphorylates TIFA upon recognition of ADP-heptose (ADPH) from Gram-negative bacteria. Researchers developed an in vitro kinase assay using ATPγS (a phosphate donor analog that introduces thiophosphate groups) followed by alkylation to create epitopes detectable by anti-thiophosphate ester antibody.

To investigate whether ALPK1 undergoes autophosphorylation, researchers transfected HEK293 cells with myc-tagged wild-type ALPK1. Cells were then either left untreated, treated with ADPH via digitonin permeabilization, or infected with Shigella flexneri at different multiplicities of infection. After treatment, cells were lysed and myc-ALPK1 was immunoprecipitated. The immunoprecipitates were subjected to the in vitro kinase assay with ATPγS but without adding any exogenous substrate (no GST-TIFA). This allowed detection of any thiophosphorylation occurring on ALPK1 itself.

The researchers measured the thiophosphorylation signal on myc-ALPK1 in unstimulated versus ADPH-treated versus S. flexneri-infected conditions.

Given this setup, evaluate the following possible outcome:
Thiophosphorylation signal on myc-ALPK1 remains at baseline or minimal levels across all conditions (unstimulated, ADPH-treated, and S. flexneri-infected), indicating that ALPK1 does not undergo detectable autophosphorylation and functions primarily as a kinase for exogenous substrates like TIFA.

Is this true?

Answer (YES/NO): NO